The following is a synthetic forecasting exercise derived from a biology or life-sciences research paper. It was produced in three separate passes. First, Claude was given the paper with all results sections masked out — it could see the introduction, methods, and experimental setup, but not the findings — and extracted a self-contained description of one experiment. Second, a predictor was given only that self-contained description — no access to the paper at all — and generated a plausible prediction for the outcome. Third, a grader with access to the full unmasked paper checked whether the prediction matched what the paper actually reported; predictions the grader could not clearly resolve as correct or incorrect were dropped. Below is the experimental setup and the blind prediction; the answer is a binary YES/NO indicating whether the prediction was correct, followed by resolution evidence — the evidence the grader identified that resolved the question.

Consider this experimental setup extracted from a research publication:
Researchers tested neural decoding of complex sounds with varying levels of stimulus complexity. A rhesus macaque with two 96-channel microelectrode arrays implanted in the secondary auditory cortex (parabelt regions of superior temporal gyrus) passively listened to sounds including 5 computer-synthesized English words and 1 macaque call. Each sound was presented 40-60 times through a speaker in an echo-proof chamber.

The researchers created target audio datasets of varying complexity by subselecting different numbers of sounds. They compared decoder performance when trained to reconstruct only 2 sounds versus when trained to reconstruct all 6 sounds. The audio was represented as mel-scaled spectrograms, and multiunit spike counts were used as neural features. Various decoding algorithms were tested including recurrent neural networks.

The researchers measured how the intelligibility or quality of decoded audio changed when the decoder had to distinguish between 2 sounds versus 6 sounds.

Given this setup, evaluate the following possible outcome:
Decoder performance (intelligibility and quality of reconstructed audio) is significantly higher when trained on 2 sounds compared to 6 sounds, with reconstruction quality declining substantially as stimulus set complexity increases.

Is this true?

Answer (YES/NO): NO